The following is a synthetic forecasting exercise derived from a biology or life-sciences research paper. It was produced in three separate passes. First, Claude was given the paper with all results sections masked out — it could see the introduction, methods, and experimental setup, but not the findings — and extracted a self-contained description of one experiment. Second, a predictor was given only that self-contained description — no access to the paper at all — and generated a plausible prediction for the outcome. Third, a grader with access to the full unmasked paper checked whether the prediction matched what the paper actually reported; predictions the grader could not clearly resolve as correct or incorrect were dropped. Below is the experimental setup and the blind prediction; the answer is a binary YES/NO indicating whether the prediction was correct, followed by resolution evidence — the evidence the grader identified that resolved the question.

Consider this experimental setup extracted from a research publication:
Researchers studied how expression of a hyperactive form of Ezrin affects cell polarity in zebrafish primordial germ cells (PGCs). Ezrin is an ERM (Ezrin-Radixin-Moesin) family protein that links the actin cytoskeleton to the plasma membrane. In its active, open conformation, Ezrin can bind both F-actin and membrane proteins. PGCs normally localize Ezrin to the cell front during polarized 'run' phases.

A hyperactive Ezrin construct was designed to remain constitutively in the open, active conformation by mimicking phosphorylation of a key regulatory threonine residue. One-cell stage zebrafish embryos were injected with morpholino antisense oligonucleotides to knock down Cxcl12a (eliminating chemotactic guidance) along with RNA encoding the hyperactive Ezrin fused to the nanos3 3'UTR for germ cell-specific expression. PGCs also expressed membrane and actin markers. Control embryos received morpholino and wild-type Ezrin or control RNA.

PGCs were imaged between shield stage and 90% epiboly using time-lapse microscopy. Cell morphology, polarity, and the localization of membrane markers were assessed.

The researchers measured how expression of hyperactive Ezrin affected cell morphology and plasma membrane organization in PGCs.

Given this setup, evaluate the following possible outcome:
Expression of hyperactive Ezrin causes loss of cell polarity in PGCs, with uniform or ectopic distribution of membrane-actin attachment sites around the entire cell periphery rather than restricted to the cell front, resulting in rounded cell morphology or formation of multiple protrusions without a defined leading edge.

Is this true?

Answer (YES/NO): NO